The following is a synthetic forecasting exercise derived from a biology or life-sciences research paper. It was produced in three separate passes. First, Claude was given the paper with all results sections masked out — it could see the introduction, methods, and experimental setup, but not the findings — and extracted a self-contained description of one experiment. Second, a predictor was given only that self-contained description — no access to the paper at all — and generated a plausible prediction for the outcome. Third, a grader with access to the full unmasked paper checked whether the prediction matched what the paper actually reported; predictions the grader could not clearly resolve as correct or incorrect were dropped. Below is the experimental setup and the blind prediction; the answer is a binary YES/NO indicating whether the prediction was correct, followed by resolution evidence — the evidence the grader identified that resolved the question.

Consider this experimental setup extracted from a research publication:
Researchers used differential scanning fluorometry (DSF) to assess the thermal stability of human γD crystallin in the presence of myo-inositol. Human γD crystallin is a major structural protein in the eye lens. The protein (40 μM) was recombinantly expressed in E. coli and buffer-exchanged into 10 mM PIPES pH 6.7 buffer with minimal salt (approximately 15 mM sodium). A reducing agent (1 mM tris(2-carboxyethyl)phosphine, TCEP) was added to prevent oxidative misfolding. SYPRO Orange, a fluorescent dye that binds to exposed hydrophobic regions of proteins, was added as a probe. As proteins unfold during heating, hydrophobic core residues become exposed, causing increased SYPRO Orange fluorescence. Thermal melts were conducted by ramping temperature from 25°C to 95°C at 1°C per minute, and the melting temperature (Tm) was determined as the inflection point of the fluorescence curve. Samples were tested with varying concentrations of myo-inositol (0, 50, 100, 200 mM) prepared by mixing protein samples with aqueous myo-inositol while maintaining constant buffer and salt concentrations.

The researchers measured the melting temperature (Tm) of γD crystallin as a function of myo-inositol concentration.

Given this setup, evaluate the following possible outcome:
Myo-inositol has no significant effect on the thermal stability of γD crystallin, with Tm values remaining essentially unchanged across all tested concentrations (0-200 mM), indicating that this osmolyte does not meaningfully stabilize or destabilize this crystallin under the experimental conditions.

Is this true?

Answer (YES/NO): NO